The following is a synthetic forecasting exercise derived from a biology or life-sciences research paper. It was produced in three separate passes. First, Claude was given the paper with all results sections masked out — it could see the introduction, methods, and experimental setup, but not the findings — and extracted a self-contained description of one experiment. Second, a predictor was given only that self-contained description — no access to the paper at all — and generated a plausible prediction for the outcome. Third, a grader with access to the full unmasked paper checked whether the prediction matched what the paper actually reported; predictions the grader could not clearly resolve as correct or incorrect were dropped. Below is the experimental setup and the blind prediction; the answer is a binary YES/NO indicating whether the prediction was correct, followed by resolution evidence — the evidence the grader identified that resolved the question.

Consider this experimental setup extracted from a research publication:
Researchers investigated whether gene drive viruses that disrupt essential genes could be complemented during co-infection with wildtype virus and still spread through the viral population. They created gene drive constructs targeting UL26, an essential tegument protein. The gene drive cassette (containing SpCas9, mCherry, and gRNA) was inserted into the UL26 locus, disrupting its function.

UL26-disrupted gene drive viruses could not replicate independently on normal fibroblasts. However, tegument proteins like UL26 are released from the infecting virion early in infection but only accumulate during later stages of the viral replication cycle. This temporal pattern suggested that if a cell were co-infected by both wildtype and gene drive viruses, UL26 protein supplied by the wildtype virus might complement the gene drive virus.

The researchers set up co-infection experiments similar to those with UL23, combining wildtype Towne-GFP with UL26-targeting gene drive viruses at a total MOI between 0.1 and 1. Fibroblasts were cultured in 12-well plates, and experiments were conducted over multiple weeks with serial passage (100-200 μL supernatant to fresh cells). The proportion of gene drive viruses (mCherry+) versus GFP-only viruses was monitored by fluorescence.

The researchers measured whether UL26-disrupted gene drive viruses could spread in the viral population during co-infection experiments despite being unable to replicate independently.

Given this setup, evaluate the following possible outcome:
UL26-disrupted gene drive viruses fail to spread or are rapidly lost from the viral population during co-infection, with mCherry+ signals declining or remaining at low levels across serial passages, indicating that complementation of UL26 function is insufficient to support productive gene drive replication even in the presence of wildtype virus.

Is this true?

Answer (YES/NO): NO